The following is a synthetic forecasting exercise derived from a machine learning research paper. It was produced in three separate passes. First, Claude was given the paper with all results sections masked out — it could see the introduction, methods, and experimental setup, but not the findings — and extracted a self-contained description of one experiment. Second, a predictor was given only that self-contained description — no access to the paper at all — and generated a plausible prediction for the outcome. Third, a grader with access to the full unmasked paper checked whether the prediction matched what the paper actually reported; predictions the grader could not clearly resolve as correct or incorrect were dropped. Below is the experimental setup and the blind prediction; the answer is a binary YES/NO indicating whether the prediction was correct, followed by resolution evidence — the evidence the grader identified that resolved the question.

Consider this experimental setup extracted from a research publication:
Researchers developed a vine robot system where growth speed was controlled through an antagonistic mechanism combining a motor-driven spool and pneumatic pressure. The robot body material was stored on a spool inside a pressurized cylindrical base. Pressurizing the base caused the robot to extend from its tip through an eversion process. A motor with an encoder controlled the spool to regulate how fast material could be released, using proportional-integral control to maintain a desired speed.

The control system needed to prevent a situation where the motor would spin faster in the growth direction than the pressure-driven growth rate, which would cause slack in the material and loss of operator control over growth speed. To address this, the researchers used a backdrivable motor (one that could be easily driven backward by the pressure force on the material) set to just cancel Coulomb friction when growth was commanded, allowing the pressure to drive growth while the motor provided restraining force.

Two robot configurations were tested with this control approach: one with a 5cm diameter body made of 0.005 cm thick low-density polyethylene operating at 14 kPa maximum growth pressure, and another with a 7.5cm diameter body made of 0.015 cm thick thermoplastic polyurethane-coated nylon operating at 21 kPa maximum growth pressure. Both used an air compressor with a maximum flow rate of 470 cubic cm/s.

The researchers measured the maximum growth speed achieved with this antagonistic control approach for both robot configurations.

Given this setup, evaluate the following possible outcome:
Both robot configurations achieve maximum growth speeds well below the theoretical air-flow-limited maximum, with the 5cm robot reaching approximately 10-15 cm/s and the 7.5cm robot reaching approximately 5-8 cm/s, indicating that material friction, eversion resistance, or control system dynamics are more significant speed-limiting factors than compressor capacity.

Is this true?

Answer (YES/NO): NO